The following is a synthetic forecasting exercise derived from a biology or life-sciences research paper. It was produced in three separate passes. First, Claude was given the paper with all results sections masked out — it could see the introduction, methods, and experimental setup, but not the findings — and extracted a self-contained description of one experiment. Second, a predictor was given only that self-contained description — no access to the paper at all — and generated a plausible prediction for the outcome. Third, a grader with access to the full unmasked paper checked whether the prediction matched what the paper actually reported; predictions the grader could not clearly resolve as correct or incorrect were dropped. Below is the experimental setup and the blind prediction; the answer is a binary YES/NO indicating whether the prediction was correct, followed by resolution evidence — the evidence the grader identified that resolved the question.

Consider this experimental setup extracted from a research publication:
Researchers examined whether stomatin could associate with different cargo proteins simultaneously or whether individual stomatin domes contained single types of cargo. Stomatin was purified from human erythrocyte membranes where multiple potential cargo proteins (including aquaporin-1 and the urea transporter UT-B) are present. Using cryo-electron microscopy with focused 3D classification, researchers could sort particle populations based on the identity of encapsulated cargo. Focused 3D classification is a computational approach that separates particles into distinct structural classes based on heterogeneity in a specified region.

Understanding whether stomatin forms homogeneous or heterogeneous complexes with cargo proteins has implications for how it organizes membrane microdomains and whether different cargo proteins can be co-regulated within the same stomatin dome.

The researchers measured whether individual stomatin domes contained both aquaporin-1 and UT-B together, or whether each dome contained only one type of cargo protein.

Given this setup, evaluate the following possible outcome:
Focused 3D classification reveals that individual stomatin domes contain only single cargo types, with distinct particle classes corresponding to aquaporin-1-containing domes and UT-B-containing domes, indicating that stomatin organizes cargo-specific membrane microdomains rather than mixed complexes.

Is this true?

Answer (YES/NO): YES